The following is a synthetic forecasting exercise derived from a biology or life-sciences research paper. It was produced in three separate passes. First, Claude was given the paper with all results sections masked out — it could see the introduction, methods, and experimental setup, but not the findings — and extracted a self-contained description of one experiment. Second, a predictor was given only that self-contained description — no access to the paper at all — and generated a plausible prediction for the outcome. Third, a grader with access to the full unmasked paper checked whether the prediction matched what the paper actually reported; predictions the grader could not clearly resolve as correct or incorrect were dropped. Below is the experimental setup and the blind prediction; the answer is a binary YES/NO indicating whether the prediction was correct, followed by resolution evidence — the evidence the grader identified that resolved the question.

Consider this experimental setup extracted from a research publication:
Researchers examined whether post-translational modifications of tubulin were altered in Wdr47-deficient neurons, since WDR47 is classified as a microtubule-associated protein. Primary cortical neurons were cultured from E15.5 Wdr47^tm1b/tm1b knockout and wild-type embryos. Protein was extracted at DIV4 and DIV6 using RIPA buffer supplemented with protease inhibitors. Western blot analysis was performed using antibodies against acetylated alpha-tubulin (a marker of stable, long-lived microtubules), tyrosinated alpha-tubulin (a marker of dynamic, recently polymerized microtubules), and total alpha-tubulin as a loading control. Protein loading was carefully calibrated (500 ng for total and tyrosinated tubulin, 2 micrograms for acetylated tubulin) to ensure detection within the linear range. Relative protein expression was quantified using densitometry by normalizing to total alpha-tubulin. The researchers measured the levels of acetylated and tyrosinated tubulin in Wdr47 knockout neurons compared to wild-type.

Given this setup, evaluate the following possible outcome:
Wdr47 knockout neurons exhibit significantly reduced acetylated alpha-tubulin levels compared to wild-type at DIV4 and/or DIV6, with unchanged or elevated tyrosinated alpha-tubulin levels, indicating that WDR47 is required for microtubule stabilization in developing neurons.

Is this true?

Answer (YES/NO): YES